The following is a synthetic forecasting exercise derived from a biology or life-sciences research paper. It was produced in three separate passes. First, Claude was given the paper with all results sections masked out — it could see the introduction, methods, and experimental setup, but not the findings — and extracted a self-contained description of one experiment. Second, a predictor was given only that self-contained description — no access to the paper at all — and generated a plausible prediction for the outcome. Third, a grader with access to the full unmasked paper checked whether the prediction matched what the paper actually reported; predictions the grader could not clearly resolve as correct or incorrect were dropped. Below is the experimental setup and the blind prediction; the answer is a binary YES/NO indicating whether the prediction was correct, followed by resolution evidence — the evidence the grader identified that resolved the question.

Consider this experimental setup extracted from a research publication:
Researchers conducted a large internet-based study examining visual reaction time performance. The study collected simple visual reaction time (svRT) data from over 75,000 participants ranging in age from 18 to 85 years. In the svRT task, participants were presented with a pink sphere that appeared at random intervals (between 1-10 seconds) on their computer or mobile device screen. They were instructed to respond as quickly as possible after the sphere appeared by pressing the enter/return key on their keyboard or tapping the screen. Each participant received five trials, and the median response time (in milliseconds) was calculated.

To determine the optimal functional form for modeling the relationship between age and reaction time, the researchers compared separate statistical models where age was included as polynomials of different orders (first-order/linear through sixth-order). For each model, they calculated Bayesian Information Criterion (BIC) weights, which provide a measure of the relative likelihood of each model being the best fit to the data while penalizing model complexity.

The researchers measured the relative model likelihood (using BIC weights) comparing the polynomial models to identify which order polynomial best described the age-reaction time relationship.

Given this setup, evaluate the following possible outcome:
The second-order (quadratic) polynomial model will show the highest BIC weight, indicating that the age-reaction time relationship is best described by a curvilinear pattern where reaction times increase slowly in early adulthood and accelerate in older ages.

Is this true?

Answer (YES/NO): NO